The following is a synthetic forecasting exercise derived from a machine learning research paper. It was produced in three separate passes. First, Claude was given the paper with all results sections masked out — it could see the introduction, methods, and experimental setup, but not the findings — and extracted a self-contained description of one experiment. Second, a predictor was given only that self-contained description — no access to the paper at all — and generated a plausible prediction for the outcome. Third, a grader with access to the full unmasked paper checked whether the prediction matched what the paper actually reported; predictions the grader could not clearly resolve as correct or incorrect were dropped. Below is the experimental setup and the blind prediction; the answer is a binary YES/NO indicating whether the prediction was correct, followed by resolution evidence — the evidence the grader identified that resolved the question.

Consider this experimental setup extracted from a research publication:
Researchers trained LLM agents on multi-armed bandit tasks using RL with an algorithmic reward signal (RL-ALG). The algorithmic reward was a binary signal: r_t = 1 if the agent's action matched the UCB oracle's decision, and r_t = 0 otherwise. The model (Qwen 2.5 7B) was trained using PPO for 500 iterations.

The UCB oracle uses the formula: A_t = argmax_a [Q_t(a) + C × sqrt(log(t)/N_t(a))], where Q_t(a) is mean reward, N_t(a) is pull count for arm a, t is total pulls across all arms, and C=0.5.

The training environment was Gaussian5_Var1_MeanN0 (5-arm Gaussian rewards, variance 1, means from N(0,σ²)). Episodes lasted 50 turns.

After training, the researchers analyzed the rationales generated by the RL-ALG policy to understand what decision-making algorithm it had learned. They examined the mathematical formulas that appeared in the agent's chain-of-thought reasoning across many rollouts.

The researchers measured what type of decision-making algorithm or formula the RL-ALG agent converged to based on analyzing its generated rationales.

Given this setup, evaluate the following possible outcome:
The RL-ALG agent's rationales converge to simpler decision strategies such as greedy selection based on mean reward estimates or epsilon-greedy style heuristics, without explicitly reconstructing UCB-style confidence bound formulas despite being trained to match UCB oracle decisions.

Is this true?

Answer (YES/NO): NO